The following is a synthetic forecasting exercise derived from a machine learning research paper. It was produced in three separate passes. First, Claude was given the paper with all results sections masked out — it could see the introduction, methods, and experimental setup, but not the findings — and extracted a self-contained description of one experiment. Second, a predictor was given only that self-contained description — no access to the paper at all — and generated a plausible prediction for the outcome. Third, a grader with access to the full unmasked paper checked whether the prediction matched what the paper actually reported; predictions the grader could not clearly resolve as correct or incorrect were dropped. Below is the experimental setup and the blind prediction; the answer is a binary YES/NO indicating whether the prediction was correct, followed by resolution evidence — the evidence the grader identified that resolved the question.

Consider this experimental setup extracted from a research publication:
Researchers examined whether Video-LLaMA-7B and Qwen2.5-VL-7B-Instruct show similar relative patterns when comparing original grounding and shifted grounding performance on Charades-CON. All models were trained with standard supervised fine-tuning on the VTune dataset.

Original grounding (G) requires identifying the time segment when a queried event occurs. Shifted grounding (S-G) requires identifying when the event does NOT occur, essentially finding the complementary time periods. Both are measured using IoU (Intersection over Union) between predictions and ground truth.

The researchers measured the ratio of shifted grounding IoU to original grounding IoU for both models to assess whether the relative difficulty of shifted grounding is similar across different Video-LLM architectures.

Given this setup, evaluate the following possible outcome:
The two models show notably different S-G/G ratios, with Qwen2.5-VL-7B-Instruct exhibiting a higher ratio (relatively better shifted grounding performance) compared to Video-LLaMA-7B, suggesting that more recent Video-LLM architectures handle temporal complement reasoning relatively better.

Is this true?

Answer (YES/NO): NO